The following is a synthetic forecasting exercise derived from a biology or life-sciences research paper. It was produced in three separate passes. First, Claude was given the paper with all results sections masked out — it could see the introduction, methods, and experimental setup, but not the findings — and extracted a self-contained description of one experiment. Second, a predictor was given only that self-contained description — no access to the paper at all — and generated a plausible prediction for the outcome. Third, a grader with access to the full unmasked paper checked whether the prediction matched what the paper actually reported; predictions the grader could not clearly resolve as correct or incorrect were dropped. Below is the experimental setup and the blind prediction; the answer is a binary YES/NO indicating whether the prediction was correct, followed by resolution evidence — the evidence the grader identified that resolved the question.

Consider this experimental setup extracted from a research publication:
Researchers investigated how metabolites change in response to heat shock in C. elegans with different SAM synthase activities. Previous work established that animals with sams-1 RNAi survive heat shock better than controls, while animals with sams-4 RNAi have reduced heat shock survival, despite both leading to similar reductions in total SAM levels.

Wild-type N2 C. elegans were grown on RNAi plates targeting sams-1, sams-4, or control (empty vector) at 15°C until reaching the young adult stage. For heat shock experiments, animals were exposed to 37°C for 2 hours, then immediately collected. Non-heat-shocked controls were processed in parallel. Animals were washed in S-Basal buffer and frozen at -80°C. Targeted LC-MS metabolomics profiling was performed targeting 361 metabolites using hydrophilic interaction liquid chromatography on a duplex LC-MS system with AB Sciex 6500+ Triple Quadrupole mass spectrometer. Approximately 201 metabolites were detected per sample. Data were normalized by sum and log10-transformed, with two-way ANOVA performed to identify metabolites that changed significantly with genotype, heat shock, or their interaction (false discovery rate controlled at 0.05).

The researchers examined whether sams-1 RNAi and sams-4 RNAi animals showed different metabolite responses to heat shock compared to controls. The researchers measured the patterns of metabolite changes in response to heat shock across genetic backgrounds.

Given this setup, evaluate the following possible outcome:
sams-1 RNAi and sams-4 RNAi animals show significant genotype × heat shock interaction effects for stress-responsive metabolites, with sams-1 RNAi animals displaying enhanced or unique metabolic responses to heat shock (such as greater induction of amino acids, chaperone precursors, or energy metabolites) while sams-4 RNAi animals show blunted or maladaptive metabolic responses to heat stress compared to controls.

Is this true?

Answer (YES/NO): NO